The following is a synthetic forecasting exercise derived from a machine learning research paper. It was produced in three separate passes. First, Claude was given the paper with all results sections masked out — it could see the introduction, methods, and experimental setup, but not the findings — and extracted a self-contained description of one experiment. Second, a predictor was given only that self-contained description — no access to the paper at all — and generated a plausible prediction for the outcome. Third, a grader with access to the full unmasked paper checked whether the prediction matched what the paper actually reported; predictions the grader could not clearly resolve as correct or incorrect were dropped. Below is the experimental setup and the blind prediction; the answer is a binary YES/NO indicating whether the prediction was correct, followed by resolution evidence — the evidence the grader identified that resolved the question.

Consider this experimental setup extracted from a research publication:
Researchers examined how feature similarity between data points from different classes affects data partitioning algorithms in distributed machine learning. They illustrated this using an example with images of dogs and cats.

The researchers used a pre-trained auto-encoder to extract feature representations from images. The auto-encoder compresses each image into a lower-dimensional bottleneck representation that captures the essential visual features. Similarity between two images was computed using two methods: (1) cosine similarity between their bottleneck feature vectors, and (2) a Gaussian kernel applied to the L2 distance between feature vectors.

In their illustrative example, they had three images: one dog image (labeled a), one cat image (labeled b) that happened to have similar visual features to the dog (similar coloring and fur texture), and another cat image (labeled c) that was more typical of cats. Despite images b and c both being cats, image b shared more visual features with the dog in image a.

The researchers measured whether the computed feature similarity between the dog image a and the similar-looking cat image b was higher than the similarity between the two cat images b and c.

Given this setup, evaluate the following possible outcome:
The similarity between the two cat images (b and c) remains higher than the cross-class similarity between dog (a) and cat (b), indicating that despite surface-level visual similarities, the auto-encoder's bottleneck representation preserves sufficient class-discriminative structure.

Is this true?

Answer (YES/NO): NO